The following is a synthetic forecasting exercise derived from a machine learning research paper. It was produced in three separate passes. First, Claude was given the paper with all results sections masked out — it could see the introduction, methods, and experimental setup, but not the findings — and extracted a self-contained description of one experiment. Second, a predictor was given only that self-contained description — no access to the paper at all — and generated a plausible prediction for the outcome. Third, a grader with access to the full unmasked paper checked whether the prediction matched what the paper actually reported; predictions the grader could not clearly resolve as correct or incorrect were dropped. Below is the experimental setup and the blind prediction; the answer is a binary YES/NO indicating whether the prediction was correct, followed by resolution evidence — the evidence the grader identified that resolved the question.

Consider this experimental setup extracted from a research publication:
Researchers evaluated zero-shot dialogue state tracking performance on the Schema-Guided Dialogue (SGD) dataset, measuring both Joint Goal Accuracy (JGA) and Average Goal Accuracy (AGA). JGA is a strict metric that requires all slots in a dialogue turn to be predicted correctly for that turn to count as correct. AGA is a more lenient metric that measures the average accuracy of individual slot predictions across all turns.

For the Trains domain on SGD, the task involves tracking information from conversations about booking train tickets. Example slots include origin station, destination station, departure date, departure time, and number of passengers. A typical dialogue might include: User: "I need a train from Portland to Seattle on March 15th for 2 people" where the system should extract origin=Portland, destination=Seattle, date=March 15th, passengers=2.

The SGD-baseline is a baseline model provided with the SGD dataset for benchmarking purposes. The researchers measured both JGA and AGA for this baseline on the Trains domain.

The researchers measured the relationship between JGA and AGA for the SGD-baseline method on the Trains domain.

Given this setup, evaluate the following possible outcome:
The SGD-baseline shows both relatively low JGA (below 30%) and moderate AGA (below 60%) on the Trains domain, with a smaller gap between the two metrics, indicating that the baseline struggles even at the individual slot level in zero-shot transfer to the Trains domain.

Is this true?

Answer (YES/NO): NO